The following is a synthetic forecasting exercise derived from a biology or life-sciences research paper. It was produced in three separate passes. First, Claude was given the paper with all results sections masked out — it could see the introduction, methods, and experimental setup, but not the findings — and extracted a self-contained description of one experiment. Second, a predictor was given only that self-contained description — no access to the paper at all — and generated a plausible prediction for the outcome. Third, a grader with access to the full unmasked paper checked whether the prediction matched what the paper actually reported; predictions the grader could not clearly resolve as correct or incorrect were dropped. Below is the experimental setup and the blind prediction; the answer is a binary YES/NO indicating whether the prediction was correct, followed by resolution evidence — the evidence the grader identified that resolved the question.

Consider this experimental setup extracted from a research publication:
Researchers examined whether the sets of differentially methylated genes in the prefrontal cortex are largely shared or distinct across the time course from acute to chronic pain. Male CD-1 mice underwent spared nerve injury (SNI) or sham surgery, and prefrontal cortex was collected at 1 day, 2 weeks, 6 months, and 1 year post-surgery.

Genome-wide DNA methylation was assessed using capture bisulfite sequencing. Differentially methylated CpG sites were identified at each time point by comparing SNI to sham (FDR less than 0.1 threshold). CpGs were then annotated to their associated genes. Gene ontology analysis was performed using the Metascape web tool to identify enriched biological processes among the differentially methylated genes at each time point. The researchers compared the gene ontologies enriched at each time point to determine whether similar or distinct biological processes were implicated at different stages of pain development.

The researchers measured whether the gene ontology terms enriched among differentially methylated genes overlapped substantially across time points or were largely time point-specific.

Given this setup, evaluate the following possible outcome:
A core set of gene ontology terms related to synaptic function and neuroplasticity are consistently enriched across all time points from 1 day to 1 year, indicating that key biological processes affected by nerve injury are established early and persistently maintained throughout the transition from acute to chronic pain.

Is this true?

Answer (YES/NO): NO